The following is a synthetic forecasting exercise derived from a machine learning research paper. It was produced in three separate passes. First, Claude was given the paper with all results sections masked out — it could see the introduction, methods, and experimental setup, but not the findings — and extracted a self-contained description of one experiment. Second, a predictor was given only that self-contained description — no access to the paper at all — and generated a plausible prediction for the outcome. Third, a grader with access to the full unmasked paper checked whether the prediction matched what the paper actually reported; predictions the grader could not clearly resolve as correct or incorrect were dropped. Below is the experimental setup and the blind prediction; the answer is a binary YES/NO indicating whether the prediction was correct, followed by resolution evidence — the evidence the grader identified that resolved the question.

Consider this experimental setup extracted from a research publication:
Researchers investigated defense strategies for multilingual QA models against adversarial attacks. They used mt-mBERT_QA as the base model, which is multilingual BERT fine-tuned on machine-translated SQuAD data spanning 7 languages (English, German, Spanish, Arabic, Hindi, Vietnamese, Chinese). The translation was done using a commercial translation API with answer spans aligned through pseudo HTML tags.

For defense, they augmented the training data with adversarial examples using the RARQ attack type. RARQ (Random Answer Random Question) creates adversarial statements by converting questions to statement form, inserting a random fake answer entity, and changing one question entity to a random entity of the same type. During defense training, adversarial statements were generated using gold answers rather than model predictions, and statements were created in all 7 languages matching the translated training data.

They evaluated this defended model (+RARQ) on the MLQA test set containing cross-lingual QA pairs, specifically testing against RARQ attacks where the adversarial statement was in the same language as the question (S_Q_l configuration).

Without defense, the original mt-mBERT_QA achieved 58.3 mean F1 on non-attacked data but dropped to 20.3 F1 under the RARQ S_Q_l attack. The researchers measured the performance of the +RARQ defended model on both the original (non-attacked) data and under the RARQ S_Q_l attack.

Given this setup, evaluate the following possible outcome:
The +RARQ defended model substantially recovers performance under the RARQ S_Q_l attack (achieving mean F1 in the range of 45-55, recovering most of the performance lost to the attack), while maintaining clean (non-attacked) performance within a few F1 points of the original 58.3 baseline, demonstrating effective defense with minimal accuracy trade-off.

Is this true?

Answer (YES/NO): NO